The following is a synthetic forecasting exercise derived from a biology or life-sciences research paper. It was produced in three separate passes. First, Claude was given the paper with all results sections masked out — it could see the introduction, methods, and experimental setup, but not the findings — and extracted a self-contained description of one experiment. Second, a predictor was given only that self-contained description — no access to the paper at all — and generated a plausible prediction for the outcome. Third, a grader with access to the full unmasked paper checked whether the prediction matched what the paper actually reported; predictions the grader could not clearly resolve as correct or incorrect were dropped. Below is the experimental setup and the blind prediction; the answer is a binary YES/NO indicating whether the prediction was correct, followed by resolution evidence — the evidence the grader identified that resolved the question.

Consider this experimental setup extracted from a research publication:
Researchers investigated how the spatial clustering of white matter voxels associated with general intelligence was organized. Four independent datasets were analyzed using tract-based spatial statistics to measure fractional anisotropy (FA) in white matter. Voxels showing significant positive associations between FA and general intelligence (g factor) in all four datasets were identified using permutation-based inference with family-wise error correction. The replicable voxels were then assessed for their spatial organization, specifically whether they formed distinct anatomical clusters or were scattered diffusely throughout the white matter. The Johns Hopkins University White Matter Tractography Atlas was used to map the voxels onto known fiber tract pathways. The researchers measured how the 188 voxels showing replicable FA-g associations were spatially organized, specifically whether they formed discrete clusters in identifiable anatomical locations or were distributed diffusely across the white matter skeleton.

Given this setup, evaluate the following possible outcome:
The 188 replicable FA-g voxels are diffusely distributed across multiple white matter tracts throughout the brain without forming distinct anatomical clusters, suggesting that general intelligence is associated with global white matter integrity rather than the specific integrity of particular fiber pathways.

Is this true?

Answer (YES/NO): NO